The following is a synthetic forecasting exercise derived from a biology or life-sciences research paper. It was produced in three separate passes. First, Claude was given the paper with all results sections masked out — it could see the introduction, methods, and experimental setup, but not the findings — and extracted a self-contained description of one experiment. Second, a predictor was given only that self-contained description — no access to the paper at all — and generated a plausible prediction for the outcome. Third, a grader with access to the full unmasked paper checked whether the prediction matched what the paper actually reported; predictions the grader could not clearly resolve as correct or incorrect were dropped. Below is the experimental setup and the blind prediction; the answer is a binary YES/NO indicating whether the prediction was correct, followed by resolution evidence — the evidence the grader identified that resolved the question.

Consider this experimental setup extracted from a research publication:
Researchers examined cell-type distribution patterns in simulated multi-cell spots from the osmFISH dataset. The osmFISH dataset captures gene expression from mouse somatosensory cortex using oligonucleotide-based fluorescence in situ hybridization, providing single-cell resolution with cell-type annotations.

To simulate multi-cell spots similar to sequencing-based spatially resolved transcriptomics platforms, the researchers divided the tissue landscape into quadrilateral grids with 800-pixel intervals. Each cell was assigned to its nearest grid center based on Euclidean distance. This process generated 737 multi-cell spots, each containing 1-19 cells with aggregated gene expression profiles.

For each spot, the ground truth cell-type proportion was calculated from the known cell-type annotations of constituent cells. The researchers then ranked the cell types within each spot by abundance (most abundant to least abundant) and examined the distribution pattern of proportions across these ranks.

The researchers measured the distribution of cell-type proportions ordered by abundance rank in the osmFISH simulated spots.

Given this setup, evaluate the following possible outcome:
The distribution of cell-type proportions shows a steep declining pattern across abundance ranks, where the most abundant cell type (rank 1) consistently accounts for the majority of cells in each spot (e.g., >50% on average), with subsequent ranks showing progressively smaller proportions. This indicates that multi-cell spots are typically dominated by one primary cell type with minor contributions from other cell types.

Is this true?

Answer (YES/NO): YES